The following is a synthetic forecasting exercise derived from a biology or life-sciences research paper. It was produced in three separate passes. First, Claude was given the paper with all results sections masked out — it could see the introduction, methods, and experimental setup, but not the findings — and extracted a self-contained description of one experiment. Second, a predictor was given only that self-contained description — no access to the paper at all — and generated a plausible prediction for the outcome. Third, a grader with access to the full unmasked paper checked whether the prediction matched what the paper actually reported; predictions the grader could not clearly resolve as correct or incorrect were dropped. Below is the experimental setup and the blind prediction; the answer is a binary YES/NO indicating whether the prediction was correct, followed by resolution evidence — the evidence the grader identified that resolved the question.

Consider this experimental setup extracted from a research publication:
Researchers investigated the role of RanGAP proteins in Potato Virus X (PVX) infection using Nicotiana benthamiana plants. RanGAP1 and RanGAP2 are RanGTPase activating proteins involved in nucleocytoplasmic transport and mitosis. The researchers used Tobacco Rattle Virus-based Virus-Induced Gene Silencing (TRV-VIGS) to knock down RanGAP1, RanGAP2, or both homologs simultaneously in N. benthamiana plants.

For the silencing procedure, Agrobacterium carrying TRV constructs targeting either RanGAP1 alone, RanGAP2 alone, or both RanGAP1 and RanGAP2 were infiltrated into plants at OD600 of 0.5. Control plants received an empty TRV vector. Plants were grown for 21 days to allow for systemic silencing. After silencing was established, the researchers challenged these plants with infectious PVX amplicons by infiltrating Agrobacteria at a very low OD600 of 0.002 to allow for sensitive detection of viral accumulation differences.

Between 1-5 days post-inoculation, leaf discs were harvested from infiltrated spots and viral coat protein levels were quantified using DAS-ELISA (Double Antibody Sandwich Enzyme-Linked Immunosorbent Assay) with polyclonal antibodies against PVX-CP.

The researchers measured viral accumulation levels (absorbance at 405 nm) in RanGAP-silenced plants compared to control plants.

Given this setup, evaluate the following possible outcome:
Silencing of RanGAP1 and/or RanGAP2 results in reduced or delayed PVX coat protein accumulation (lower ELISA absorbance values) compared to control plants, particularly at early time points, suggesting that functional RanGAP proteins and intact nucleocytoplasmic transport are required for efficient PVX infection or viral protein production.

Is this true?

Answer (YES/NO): YES